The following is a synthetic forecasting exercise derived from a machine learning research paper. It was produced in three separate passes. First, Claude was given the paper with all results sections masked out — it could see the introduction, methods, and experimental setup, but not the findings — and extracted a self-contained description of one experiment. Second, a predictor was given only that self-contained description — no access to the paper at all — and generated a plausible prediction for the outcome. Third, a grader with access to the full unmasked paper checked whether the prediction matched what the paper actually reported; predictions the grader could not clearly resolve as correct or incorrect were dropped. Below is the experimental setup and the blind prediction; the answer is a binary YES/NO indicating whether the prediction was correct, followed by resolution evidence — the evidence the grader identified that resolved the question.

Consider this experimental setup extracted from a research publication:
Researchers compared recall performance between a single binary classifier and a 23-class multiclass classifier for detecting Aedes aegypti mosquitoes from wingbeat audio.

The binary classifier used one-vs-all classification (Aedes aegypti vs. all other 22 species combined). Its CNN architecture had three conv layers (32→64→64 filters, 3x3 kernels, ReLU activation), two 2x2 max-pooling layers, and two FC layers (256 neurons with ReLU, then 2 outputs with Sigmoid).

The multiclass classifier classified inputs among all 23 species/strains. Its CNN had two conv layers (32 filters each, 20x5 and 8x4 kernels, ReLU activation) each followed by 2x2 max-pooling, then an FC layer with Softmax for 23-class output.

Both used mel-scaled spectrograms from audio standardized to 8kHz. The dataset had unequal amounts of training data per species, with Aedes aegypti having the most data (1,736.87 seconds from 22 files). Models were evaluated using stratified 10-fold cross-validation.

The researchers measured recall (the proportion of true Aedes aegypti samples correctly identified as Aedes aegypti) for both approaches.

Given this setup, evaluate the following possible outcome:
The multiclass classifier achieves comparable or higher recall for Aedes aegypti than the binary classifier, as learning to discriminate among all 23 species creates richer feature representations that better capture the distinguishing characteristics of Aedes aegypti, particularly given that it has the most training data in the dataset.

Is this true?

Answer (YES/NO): YES